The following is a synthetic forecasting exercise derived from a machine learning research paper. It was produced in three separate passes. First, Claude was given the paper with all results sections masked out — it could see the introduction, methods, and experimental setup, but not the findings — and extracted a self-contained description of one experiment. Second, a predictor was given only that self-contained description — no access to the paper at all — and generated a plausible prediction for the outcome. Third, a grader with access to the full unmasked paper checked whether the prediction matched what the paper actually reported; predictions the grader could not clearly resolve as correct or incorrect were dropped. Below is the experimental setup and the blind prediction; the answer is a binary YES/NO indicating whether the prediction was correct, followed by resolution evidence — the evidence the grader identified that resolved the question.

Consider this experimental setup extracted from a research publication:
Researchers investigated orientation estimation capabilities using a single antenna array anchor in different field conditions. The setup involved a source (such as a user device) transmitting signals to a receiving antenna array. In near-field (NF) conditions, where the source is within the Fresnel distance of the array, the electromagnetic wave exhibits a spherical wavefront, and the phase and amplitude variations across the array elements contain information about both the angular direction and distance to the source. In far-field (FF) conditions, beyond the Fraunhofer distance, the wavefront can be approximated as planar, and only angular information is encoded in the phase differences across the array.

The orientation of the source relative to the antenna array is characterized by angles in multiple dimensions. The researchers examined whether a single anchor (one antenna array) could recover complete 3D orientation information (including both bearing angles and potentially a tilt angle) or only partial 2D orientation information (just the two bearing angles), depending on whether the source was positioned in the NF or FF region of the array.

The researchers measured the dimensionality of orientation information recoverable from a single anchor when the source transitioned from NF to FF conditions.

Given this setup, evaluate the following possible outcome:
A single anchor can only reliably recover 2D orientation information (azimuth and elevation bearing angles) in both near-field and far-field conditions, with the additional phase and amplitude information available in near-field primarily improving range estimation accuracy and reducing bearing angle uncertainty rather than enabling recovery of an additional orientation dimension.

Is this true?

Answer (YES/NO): NO